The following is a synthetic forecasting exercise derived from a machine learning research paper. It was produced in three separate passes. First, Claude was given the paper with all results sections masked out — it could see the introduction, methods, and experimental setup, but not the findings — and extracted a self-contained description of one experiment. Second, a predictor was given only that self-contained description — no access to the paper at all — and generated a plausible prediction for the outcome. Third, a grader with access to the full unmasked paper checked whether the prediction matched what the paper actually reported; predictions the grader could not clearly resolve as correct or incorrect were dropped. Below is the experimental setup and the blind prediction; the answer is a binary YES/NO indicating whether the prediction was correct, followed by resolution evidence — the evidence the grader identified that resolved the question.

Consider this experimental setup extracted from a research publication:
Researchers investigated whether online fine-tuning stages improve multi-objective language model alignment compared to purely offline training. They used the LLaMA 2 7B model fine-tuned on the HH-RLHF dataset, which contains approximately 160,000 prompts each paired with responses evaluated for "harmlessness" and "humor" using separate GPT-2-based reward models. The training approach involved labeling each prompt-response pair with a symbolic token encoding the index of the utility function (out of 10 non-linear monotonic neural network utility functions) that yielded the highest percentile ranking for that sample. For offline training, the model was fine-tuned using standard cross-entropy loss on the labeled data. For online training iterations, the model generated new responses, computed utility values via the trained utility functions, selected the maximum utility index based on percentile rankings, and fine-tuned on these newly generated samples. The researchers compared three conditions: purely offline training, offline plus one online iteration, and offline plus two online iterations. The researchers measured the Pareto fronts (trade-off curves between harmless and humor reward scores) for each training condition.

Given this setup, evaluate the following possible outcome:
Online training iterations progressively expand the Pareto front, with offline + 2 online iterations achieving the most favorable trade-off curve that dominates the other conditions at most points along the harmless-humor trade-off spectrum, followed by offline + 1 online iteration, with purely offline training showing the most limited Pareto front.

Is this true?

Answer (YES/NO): YES